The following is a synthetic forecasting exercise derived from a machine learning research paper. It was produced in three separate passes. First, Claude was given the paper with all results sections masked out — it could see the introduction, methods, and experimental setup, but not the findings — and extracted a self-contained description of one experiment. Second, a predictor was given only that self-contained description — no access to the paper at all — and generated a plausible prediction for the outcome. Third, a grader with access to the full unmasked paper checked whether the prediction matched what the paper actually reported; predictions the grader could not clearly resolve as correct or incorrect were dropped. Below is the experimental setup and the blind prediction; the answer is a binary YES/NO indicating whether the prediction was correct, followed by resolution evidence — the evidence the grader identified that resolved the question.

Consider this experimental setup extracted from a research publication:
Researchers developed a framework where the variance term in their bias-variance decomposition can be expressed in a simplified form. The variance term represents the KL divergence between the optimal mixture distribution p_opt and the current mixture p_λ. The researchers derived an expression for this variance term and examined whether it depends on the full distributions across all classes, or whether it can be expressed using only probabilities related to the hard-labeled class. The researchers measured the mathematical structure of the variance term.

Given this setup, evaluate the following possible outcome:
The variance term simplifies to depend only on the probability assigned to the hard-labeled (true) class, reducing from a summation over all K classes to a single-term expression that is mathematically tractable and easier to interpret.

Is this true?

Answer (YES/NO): NO